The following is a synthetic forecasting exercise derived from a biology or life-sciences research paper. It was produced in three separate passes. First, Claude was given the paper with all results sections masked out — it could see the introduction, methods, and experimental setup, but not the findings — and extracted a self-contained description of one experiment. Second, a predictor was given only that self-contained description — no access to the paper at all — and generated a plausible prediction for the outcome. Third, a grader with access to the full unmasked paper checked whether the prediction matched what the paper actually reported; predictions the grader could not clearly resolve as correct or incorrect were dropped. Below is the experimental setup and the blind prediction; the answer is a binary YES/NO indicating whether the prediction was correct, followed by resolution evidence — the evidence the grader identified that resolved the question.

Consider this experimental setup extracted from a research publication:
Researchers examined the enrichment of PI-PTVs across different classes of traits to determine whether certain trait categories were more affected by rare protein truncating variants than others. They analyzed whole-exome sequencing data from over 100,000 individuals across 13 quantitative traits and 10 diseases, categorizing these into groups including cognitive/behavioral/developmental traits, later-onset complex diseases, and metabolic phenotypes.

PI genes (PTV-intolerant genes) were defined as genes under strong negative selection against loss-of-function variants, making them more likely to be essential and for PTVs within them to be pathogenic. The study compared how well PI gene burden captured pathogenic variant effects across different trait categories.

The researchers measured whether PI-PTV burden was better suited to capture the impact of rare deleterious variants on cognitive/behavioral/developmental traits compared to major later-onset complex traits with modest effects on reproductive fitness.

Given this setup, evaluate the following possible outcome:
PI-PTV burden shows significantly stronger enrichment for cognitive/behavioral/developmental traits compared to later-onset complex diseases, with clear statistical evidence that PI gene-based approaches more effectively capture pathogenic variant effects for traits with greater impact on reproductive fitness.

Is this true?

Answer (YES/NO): YES